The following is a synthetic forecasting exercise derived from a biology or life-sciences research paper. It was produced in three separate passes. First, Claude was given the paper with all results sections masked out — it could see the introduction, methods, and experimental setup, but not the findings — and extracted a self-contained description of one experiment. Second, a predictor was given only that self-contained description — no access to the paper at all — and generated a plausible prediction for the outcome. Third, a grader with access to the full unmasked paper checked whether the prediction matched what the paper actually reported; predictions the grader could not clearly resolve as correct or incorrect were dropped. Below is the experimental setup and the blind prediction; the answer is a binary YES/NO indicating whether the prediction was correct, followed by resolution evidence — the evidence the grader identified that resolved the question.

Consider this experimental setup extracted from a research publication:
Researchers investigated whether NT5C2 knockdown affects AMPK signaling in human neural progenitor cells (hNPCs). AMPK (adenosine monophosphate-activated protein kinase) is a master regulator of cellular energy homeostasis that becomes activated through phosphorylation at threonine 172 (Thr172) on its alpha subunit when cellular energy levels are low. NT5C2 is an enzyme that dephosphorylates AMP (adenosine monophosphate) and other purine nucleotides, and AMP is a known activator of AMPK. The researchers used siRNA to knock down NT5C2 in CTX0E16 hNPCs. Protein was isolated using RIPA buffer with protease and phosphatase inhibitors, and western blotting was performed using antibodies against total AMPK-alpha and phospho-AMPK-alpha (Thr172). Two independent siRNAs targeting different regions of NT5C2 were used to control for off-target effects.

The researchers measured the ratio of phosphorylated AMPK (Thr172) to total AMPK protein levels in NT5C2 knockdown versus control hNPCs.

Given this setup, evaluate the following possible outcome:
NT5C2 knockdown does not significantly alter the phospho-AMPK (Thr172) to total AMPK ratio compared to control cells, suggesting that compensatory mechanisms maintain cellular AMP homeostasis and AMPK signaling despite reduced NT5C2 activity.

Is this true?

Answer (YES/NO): NO